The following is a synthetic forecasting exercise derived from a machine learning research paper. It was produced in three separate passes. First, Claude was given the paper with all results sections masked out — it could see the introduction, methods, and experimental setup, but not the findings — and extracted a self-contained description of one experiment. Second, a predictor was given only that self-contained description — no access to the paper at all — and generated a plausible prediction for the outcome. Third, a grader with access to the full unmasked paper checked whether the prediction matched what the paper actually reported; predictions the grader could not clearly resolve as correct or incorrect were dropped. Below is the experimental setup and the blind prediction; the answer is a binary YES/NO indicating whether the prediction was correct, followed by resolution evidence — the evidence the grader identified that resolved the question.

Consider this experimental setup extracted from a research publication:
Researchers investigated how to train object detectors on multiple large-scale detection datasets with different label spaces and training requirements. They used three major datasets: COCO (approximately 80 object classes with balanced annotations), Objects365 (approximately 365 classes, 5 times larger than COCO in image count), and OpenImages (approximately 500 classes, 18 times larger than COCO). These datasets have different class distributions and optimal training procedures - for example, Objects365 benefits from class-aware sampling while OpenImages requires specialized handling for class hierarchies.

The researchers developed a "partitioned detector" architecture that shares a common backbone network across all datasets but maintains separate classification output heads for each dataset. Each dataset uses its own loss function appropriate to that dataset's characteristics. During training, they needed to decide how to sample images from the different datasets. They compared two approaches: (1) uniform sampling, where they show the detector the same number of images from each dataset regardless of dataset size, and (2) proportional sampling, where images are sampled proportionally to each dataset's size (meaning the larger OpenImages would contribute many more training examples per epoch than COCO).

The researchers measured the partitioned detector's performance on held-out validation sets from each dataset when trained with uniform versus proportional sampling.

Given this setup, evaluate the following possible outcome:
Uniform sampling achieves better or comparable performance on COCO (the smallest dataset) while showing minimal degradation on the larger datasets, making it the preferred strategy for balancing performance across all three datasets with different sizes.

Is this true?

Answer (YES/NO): NO